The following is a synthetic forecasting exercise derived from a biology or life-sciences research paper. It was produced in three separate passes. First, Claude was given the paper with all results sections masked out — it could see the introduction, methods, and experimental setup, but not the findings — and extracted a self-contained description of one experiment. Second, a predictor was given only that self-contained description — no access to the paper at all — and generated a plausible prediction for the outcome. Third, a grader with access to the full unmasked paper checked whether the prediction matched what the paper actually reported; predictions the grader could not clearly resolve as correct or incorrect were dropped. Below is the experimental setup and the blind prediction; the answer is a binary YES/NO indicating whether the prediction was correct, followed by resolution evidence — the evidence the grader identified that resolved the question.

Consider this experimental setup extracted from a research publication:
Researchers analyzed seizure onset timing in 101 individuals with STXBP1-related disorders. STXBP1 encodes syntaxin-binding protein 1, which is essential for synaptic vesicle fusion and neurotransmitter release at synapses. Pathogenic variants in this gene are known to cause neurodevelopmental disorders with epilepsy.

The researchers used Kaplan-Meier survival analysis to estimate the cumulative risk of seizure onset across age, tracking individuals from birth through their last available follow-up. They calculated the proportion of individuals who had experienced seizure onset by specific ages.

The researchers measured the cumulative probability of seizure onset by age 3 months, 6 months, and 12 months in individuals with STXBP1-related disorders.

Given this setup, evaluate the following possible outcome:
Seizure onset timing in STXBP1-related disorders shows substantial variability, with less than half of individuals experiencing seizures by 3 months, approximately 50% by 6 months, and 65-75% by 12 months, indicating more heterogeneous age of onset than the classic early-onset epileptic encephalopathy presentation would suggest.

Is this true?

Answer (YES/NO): NO